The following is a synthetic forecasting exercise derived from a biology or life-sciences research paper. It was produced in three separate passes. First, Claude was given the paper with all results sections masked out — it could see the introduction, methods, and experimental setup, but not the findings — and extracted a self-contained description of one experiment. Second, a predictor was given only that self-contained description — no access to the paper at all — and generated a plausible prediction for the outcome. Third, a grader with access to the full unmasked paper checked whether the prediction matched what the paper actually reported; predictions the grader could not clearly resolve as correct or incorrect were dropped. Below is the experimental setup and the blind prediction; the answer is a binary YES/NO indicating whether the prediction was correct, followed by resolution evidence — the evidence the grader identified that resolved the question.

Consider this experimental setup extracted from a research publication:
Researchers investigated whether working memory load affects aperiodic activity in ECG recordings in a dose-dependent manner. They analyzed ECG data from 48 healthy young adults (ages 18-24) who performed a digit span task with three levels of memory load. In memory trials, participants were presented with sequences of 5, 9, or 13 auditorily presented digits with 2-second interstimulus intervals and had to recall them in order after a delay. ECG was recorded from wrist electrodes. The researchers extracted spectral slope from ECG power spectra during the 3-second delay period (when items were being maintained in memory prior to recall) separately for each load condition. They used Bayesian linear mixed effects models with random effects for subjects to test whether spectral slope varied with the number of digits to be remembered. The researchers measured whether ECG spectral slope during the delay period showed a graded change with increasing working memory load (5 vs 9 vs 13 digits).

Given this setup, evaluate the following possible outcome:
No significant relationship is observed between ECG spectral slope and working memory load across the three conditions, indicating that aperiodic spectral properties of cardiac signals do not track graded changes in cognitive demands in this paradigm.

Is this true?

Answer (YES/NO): NO